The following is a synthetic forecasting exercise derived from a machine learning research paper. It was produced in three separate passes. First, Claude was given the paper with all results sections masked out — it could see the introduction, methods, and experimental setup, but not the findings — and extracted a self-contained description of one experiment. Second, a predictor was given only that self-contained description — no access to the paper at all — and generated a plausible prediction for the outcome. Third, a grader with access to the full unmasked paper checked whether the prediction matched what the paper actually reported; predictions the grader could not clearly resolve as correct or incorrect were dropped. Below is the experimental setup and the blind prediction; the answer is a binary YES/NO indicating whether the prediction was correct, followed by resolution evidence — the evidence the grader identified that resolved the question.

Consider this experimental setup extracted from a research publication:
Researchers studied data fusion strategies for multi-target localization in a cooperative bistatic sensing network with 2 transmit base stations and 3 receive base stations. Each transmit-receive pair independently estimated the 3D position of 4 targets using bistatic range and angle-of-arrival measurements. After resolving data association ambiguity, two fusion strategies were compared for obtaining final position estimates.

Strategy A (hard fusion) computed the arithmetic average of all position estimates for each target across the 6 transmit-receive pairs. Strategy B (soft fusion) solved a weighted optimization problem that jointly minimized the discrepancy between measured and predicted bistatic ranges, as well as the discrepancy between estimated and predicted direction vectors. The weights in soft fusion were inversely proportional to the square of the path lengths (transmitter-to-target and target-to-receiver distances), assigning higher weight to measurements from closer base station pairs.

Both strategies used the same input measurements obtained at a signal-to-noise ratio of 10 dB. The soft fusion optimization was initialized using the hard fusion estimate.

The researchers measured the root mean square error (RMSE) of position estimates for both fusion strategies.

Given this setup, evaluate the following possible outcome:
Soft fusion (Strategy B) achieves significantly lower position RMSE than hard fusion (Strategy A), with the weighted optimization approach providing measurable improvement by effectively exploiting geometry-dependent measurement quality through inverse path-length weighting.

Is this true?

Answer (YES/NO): YES